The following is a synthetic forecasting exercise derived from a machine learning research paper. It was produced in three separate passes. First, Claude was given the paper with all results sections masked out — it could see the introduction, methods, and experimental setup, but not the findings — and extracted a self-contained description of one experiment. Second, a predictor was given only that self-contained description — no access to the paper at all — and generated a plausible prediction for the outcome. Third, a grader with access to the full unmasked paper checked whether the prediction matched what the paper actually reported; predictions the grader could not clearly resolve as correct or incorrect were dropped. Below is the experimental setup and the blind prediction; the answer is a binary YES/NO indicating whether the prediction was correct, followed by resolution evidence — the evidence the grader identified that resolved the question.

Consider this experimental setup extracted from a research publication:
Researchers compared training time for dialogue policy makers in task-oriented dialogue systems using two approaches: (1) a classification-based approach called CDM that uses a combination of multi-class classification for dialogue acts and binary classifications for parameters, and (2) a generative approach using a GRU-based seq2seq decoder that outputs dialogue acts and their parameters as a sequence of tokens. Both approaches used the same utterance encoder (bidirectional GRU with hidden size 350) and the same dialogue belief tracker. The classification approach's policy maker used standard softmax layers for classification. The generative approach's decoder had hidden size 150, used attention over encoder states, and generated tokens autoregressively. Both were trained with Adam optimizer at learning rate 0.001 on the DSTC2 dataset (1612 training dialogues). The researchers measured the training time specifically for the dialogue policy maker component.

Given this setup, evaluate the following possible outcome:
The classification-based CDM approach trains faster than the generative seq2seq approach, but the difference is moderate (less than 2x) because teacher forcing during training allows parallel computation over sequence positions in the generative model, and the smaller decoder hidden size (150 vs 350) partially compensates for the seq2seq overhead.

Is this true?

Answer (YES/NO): NO